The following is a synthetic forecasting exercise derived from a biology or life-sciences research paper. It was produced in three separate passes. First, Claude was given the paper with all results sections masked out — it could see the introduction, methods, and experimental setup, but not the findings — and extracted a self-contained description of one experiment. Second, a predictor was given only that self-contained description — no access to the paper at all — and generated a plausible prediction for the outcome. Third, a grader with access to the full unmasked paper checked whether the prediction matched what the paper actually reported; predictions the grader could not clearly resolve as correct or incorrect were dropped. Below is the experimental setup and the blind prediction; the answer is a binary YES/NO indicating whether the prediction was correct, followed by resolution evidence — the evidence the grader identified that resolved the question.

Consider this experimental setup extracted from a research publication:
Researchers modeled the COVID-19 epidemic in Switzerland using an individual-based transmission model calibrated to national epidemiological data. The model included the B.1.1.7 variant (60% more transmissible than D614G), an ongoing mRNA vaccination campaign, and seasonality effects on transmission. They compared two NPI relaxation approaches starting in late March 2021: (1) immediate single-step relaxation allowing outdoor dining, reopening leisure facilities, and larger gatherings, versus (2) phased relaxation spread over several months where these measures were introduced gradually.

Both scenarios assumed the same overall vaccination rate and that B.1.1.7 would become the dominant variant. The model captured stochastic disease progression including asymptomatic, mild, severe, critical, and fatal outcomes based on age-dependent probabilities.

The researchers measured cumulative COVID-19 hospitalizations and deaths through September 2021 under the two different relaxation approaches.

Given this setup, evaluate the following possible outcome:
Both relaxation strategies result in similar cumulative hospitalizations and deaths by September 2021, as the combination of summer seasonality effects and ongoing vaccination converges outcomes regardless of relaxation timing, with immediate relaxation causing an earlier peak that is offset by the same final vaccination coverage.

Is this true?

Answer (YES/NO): NO